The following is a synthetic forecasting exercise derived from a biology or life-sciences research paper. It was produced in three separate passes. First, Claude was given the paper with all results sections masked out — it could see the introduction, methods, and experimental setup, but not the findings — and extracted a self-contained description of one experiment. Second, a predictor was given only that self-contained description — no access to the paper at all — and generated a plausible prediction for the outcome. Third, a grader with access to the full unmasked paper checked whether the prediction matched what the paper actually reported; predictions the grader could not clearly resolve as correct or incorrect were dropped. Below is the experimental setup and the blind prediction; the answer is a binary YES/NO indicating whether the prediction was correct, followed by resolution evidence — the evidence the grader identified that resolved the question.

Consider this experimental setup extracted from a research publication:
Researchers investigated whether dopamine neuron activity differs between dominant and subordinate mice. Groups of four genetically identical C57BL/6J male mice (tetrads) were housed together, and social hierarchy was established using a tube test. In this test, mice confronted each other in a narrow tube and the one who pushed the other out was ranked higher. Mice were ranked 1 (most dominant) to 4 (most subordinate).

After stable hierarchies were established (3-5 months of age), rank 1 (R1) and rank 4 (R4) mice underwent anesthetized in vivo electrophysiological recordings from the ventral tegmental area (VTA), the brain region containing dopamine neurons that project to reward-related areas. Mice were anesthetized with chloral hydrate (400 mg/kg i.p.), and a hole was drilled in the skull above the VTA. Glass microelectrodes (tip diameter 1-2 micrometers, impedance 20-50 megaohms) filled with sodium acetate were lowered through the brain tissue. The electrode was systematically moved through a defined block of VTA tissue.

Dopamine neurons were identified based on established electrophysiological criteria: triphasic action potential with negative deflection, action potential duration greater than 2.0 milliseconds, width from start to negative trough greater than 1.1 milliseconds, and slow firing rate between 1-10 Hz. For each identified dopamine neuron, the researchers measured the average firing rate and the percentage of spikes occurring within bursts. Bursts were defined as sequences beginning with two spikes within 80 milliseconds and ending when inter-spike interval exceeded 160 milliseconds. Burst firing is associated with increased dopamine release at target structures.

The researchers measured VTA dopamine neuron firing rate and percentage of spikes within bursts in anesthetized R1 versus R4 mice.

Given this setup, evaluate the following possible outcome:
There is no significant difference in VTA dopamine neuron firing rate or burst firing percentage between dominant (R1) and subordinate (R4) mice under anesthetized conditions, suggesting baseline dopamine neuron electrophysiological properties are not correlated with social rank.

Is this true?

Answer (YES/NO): NO